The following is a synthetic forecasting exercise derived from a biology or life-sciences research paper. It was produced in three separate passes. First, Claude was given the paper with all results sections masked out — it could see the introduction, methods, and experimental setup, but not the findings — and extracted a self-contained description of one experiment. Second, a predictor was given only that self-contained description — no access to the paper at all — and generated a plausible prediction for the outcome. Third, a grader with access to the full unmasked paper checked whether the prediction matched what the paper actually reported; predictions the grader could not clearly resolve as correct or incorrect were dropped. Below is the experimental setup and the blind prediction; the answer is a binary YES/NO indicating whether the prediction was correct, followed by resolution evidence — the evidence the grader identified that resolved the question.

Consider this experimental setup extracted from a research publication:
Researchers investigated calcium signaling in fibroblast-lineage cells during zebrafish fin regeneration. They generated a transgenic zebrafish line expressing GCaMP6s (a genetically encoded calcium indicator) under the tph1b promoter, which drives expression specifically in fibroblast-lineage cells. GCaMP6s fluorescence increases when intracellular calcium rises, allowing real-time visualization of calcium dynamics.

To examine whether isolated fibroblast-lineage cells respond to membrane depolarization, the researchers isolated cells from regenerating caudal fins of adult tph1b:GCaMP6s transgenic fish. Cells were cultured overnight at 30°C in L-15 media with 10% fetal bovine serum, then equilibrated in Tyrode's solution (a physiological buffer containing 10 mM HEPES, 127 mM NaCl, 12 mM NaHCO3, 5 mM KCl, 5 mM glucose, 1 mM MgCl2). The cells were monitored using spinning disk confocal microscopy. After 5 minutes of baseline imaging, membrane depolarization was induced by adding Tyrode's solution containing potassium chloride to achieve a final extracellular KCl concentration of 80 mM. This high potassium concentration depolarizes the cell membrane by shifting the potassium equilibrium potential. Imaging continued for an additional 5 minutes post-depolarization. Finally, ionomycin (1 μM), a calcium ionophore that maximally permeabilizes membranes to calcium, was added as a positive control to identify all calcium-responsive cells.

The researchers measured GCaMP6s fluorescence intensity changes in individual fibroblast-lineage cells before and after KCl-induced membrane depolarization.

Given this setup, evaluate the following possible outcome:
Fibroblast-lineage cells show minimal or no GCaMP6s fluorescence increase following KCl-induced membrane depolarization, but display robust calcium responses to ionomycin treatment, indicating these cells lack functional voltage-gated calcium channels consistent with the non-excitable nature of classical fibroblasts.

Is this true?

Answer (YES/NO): NO